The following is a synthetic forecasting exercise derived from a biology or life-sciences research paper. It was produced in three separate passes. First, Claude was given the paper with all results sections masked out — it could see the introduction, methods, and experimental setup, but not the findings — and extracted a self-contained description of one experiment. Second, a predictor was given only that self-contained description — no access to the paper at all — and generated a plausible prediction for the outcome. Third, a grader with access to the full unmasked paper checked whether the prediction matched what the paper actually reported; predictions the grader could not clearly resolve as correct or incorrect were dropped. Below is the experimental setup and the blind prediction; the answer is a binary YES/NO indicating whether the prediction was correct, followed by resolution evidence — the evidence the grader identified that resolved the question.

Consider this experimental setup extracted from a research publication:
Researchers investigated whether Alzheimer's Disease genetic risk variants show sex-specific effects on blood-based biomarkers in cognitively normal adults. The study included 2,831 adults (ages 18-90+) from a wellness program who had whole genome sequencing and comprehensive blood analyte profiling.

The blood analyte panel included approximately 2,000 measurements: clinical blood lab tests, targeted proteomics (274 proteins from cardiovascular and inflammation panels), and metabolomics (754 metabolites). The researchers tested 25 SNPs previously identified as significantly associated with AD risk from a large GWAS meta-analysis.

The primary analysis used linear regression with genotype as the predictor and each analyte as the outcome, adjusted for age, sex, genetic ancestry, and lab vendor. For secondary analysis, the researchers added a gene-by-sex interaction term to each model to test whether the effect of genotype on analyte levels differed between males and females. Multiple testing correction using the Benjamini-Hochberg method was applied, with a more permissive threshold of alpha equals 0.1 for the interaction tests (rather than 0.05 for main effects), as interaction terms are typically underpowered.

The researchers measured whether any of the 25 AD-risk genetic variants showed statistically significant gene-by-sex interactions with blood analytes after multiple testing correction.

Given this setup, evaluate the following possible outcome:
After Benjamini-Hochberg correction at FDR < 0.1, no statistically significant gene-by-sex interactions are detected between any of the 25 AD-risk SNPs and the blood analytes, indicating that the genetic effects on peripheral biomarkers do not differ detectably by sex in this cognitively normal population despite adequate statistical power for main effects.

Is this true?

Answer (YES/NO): NO